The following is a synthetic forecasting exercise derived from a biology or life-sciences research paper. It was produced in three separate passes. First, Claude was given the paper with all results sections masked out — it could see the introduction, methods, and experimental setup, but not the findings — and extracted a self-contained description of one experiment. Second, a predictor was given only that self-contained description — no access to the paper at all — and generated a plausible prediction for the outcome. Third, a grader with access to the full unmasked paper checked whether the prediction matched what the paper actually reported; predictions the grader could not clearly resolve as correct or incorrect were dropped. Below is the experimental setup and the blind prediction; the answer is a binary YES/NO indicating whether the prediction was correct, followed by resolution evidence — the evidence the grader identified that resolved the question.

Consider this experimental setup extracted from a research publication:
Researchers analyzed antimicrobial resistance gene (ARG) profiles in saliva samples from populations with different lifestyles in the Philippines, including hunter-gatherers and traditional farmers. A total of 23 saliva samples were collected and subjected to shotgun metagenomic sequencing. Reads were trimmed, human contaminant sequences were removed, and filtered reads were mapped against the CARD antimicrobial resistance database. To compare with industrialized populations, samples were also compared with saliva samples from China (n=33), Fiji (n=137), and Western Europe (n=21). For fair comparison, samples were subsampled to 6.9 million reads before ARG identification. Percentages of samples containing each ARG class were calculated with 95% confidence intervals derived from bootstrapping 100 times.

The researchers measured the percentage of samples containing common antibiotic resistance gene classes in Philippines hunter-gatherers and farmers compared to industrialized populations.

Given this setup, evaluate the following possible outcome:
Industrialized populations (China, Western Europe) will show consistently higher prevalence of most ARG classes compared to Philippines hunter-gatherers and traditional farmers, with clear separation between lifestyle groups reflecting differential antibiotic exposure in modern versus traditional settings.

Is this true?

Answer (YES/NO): NO